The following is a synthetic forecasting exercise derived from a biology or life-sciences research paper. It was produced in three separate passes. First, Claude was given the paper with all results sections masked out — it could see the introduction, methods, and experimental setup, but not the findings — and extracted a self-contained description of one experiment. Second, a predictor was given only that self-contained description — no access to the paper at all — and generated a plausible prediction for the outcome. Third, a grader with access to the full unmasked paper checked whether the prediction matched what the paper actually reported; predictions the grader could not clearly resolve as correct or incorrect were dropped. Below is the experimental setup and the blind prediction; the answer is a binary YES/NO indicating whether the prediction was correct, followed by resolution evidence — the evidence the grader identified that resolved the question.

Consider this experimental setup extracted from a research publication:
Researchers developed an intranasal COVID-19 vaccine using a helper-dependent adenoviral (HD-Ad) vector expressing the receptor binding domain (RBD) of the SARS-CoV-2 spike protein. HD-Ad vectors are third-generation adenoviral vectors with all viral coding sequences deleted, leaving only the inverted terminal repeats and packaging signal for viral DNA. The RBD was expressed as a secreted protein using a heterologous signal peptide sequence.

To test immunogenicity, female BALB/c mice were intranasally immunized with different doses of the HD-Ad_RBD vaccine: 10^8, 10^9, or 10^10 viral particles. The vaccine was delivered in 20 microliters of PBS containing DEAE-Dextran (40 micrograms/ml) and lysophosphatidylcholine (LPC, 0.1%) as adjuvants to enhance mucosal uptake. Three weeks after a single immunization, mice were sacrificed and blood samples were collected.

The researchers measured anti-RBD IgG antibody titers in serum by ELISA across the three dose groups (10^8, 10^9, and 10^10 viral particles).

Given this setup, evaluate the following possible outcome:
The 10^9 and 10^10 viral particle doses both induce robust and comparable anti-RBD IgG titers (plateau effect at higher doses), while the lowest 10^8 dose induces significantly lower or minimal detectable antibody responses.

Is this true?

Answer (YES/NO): NO